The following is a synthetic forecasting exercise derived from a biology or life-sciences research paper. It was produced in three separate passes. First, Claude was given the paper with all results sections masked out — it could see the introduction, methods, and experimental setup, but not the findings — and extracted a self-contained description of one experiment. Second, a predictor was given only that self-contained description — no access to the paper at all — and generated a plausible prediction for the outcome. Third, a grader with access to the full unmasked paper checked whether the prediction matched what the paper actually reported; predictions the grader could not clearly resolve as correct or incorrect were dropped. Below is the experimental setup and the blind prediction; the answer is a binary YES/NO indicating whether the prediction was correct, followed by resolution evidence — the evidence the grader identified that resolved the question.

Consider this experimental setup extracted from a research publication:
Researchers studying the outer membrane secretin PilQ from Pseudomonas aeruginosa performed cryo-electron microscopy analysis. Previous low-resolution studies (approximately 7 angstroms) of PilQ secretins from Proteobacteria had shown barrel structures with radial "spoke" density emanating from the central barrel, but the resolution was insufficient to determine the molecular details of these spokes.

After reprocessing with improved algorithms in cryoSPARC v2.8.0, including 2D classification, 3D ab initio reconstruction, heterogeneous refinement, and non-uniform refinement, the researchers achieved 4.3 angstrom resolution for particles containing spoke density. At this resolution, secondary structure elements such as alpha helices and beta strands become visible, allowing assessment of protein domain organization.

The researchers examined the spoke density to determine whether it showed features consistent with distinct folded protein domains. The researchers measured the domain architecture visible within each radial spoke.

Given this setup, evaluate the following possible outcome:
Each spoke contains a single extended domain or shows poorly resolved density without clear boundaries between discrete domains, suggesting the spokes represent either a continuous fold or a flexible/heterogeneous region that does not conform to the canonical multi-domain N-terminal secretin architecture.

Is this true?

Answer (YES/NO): NO